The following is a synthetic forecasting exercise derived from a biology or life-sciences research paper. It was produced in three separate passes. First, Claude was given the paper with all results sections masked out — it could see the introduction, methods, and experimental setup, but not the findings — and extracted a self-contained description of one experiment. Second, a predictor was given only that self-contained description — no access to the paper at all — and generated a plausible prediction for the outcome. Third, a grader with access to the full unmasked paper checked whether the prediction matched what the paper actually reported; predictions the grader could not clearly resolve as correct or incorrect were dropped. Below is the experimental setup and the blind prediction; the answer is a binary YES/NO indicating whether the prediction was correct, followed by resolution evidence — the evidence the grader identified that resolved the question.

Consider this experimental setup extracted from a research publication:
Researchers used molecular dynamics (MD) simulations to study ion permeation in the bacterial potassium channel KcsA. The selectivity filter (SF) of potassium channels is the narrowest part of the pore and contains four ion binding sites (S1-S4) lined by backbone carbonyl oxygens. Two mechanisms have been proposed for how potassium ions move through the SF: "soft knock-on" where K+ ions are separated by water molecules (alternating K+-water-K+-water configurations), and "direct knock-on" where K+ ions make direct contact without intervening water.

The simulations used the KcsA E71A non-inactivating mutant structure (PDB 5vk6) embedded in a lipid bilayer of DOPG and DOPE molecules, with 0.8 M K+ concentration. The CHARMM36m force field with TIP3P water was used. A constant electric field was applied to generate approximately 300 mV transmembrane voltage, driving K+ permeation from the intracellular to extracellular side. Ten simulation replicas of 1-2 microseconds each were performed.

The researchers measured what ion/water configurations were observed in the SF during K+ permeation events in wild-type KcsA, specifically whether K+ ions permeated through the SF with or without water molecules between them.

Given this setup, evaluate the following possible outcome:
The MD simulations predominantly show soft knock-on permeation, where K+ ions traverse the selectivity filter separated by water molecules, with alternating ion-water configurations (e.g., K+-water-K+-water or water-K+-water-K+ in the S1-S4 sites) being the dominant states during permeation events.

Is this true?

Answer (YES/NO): NO